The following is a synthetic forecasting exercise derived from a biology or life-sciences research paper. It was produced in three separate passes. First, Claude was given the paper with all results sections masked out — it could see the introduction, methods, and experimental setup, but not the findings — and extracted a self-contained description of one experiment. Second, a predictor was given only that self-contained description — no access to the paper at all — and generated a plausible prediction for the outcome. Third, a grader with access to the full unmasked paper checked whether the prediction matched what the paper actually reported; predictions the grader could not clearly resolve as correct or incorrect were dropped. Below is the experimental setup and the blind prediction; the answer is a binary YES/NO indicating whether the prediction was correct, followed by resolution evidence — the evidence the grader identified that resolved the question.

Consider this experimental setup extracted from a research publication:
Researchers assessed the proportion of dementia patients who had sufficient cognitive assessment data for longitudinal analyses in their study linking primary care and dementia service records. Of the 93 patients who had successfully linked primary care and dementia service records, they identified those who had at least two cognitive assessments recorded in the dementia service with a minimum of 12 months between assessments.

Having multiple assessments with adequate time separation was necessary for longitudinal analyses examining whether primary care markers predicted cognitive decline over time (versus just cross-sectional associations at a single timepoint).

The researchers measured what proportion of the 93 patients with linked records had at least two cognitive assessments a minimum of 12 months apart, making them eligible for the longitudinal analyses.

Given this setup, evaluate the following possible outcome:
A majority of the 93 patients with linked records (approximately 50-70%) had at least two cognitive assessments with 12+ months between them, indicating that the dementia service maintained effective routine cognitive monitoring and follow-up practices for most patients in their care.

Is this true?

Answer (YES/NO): YES